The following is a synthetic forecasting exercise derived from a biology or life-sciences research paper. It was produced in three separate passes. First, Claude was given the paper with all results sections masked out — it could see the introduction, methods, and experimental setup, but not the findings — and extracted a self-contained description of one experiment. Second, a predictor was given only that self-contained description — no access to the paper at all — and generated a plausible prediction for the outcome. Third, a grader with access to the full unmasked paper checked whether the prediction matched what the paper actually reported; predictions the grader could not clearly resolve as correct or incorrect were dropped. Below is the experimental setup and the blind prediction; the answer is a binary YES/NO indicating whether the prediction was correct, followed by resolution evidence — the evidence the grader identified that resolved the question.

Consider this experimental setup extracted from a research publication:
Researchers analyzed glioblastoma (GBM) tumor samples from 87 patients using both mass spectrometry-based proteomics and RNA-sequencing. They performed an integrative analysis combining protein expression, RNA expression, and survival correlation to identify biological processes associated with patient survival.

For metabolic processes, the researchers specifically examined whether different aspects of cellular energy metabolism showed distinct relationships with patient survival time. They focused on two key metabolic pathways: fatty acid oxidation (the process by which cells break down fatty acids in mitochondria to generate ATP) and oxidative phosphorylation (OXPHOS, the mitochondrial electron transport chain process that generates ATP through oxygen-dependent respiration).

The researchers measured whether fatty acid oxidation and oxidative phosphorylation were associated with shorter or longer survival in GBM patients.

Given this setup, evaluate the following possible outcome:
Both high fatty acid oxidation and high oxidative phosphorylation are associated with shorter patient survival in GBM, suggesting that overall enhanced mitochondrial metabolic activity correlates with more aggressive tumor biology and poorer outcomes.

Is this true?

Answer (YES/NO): NO